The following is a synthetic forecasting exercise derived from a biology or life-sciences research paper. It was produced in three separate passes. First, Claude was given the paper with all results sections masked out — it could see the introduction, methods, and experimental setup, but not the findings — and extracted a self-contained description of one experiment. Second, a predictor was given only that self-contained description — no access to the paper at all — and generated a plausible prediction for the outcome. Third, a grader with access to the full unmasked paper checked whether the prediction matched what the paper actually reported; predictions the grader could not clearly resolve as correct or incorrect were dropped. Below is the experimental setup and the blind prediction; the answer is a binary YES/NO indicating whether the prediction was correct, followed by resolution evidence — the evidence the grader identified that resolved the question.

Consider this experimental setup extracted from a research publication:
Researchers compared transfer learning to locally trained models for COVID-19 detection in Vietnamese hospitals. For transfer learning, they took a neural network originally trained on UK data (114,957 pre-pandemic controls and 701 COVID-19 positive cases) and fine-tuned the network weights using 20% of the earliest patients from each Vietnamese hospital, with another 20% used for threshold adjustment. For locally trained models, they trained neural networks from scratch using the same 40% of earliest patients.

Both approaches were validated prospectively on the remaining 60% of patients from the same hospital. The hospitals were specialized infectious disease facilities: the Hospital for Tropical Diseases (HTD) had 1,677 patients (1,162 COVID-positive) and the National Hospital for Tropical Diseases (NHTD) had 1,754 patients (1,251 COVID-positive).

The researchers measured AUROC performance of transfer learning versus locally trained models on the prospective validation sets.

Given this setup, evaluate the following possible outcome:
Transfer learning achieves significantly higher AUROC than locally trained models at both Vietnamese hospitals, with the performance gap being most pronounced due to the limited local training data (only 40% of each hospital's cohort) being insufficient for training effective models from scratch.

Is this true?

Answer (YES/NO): NO